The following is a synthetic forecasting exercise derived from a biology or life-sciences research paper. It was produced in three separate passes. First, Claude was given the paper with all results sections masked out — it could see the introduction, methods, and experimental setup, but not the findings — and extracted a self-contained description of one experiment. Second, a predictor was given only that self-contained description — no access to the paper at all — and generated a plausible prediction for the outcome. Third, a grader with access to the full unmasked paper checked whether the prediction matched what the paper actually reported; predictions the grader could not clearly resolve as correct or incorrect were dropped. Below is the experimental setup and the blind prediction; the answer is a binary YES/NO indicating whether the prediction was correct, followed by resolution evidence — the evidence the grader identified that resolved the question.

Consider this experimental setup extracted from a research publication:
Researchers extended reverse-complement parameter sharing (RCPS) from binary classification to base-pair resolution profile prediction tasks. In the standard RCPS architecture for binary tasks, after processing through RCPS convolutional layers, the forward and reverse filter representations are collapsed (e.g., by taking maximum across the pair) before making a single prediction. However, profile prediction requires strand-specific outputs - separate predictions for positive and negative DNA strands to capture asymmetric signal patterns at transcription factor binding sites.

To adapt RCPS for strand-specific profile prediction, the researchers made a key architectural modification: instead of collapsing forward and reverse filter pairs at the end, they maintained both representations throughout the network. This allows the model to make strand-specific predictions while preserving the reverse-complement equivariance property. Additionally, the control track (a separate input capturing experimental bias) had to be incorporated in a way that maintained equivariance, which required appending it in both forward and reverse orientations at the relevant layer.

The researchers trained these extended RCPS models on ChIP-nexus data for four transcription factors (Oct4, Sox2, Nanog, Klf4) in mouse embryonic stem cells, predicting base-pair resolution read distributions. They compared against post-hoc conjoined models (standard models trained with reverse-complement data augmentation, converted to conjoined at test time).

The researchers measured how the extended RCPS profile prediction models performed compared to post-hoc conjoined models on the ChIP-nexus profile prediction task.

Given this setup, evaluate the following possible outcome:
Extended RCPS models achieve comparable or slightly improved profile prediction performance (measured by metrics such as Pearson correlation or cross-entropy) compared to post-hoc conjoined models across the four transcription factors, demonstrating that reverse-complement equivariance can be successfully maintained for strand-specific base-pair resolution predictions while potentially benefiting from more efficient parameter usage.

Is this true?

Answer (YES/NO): NO